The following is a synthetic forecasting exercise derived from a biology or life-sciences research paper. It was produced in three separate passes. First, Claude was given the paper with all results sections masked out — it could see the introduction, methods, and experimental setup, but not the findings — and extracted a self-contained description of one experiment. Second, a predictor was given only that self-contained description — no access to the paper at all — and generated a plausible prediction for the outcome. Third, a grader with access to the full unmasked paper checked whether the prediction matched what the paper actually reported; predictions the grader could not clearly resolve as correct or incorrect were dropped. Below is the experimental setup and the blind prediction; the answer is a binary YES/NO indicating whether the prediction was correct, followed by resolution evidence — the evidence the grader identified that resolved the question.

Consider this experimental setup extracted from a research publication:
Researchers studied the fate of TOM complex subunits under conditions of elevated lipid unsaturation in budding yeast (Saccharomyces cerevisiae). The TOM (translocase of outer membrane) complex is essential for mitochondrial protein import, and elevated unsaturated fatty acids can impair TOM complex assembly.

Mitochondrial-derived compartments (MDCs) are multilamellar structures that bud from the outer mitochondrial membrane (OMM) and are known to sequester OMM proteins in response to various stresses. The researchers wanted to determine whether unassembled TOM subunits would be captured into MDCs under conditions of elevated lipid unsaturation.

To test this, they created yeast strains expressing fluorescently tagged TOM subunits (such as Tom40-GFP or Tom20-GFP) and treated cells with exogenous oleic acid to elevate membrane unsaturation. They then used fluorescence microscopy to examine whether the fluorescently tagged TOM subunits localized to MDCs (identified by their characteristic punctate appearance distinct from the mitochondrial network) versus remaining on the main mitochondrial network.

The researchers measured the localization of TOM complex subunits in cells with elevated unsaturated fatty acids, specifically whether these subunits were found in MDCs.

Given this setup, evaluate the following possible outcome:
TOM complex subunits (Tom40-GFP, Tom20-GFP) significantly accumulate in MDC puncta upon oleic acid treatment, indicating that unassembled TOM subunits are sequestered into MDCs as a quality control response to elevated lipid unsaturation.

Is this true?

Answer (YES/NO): NO